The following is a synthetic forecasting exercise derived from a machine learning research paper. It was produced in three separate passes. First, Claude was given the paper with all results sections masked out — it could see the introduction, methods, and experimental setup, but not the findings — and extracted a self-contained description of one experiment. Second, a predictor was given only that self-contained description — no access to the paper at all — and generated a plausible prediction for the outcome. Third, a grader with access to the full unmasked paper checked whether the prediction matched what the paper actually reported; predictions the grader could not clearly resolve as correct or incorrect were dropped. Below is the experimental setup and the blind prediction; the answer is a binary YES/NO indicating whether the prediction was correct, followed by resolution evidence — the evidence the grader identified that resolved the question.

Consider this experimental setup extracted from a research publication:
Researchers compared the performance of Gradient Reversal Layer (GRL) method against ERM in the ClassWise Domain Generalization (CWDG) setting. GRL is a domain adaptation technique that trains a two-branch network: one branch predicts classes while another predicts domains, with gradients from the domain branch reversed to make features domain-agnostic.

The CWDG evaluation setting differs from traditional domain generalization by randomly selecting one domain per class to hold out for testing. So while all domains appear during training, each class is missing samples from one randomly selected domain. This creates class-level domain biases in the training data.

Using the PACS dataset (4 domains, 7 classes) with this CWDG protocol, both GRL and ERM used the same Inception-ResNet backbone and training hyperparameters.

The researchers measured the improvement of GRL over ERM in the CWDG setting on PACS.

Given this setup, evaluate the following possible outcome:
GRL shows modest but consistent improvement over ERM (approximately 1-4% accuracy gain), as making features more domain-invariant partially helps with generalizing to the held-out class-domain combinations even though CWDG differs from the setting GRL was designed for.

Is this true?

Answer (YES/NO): NO